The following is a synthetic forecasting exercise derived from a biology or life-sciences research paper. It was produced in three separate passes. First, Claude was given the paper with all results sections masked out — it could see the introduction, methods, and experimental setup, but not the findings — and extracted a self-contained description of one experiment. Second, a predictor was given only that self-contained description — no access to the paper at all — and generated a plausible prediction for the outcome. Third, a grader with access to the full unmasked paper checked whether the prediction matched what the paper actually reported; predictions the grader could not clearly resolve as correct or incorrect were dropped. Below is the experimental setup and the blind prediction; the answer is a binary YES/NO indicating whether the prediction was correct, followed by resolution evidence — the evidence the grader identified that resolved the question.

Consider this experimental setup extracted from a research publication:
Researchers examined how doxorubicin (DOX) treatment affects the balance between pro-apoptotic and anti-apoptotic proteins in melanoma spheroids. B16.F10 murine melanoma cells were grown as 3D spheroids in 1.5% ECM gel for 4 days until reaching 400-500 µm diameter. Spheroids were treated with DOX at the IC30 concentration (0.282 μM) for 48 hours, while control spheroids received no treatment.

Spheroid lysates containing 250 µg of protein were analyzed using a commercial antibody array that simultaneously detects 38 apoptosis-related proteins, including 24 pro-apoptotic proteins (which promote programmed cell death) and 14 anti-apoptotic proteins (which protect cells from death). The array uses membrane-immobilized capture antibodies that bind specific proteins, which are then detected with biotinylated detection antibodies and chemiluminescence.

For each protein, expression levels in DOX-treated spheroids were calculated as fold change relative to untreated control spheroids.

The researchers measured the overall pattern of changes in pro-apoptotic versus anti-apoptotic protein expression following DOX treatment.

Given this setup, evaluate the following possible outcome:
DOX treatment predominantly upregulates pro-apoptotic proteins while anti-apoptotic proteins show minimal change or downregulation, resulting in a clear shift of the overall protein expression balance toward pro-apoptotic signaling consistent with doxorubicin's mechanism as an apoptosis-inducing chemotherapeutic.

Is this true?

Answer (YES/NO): NO